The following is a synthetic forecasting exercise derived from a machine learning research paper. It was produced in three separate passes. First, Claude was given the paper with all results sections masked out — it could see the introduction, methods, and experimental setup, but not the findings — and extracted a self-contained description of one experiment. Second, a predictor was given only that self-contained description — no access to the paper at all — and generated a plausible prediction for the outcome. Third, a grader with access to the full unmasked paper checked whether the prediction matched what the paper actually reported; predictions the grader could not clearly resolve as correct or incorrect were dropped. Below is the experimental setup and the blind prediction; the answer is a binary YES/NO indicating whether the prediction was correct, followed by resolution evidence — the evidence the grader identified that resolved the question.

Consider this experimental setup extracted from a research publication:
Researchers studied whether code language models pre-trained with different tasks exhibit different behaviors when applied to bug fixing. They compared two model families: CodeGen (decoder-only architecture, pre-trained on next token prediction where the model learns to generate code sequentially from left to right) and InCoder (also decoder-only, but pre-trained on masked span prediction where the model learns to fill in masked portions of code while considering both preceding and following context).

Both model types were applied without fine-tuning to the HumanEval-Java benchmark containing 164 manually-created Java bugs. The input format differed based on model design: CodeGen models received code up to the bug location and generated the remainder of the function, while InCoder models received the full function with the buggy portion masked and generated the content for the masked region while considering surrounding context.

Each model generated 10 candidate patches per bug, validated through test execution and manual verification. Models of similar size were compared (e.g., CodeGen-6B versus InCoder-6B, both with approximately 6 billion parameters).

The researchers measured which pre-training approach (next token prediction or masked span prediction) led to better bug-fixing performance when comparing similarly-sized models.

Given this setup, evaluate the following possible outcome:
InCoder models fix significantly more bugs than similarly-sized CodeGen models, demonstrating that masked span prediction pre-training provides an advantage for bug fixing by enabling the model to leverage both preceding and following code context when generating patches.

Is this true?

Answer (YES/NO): YES